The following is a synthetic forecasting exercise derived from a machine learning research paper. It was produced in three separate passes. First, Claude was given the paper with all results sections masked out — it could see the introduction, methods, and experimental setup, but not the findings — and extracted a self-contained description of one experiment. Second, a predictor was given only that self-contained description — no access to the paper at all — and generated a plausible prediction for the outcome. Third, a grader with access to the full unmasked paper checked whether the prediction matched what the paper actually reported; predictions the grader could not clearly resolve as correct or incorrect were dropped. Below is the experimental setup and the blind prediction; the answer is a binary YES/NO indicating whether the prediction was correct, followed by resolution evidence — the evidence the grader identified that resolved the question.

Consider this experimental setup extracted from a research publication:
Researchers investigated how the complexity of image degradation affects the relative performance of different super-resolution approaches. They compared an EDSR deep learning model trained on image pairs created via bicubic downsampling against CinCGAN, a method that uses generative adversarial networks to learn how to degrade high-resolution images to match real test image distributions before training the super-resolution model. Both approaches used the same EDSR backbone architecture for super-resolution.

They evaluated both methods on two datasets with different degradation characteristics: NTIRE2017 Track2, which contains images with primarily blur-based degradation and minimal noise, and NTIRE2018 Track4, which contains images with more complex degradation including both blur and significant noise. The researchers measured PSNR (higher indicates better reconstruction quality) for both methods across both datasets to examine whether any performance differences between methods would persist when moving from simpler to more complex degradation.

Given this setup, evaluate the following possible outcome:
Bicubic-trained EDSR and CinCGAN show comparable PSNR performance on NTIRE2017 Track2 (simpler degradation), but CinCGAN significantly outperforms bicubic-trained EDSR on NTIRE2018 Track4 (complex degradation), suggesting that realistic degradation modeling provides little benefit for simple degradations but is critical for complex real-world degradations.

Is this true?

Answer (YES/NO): NO